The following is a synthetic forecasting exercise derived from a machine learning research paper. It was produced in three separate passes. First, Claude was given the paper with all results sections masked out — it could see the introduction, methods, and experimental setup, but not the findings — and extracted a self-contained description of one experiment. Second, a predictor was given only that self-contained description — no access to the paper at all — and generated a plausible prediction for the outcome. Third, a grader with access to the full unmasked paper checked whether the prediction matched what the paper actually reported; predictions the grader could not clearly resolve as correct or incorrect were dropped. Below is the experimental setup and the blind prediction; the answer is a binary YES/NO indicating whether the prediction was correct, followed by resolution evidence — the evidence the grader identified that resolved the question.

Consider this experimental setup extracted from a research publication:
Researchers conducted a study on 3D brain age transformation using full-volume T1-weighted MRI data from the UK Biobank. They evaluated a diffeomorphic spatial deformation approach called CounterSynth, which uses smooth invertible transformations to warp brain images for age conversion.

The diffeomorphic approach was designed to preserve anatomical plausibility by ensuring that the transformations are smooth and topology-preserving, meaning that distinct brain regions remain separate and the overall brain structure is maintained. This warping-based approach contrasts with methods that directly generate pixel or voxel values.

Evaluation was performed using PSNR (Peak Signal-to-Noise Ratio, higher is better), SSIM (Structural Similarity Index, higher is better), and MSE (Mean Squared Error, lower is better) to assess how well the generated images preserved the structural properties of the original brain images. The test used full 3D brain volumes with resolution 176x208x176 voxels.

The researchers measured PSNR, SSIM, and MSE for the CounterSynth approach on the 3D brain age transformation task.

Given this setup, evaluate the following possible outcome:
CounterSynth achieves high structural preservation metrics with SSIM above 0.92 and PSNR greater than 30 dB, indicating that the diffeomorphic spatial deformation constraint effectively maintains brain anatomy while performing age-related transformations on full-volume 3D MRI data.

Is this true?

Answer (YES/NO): NO